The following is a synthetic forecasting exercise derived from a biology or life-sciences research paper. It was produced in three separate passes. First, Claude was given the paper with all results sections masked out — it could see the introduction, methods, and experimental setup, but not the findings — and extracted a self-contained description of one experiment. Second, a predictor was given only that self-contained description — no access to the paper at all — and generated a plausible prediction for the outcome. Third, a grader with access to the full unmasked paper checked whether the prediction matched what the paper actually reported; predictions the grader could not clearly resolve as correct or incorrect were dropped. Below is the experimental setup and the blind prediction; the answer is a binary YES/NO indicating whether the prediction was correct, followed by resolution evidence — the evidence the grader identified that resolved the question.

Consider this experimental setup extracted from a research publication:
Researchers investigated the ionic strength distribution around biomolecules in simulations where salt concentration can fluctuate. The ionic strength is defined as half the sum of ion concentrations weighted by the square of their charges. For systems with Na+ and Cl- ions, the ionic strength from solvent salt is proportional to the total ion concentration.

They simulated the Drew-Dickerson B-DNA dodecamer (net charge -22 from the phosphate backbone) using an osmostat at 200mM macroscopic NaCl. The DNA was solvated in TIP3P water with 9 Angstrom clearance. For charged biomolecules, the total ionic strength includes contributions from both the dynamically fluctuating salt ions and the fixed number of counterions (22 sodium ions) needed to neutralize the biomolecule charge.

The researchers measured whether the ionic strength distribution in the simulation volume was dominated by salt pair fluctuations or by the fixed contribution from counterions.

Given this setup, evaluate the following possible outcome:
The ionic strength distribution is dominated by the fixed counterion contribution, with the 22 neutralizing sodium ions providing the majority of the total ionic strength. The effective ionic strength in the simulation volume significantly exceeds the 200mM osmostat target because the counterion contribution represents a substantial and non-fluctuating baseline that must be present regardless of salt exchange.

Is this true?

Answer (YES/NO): YES